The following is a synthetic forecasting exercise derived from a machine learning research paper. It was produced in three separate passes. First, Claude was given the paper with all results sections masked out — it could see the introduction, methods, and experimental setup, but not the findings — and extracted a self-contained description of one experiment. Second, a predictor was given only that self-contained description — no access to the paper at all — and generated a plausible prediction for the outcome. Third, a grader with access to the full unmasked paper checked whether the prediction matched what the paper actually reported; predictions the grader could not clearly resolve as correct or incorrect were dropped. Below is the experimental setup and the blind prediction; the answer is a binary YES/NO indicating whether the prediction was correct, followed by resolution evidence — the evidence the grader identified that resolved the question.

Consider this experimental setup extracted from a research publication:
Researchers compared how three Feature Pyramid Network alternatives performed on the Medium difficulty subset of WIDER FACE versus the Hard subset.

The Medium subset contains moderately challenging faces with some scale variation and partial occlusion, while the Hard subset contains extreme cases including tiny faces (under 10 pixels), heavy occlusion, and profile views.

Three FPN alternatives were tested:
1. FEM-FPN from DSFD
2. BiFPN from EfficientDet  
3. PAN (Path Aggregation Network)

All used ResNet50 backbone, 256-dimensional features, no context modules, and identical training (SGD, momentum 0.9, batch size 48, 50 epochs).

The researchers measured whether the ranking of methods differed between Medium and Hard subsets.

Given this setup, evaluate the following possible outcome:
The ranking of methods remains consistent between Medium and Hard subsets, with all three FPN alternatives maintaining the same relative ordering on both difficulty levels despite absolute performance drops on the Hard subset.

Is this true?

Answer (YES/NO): NO